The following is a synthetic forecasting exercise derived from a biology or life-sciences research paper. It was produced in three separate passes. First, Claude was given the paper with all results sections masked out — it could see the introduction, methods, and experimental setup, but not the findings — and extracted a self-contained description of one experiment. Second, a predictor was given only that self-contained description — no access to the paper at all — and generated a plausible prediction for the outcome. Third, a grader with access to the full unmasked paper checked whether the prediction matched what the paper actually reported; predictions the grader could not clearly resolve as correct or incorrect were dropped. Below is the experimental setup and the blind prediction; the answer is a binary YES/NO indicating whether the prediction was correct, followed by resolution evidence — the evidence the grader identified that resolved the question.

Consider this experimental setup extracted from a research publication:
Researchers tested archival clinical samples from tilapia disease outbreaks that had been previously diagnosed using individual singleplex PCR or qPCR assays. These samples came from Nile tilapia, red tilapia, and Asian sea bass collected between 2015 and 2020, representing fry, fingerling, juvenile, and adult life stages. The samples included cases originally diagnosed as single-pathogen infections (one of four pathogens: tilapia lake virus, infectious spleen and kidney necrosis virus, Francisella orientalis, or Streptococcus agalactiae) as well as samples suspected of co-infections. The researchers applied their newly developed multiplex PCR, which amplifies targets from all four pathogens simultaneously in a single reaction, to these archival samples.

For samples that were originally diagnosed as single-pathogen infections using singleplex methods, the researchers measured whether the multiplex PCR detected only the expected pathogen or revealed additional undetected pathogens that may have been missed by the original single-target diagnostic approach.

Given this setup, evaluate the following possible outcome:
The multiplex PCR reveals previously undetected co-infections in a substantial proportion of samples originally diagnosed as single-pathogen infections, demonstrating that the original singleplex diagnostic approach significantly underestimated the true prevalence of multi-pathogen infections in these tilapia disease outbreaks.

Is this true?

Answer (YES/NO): NO